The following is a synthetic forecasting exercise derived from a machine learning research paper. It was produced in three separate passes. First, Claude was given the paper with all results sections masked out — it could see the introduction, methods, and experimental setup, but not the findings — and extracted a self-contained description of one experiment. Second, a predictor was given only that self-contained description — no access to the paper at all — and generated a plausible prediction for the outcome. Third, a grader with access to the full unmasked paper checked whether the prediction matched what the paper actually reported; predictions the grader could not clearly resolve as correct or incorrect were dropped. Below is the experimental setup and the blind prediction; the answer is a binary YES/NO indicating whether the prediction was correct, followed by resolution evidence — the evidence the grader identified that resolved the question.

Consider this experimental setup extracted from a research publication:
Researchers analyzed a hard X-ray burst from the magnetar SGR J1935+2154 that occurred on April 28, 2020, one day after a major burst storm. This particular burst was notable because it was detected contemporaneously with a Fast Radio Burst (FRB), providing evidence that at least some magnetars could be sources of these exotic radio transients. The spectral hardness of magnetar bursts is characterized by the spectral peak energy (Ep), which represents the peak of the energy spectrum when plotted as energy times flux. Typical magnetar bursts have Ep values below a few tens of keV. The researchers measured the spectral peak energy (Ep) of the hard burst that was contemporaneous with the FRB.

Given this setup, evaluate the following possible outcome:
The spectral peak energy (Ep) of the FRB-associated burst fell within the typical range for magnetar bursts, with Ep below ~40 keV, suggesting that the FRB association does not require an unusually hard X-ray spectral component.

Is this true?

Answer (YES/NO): NO